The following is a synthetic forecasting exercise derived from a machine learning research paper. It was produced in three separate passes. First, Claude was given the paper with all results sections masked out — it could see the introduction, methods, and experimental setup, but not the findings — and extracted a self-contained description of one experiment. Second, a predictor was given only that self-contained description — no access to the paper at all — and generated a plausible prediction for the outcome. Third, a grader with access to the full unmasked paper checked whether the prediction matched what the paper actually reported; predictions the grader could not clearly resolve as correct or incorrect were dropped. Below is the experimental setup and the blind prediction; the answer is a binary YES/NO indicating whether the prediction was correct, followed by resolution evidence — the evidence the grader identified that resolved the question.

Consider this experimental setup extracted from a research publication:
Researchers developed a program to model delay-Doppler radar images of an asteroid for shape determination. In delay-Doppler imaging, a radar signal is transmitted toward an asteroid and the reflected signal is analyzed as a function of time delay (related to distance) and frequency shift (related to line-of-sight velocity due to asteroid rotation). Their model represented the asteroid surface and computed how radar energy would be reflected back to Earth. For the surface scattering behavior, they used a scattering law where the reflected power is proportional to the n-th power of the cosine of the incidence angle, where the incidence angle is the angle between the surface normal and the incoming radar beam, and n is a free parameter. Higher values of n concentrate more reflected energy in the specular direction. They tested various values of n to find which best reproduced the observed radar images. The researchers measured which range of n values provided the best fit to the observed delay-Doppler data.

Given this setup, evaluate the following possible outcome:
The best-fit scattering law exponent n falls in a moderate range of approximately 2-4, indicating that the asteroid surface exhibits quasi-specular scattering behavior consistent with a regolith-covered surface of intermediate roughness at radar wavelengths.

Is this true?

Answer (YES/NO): NO